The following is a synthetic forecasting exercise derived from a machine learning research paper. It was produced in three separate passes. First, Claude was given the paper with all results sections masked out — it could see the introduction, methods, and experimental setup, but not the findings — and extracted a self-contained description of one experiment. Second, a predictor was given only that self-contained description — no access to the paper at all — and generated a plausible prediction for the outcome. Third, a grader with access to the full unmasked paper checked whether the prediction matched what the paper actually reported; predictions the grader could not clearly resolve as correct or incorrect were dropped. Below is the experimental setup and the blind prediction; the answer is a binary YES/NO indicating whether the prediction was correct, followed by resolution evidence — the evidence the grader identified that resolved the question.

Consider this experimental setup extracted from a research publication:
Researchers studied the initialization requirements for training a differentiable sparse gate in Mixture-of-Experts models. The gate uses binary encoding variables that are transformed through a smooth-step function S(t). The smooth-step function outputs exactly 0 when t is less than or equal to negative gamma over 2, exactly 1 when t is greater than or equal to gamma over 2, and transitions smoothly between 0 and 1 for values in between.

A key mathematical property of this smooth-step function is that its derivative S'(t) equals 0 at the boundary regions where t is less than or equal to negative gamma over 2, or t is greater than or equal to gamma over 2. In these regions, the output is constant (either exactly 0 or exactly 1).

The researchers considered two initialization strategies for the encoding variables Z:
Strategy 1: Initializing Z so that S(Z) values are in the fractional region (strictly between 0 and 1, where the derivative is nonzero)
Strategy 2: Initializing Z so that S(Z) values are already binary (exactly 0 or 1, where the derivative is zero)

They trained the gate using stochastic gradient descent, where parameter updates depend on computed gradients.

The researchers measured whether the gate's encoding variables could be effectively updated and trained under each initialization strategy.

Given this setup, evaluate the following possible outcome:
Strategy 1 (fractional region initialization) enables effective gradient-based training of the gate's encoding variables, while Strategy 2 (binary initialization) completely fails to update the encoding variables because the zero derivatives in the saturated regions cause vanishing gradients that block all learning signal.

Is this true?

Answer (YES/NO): YES